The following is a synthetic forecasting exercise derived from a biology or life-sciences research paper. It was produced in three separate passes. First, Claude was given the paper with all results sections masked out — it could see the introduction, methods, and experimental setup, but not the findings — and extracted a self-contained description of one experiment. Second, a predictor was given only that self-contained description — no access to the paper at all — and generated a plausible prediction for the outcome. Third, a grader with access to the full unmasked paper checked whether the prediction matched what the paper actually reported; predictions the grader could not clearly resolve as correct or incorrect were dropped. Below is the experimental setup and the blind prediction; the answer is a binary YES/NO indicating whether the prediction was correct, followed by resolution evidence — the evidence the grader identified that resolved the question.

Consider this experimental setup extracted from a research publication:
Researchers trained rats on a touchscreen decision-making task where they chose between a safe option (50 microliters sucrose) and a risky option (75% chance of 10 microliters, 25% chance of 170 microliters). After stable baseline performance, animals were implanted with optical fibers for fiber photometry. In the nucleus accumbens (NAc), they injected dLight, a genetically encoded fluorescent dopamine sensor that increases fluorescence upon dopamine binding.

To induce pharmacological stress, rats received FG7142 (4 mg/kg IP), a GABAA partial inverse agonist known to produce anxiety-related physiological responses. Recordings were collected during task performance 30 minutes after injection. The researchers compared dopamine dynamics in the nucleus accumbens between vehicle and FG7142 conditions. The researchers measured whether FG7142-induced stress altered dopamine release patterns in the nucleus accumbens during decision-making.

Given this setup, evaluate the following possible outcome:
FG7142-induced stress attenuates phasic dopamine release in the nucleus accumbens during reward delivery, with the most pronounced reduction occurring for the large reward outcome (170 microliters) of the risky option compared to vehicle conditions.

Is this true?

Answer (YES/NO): NO